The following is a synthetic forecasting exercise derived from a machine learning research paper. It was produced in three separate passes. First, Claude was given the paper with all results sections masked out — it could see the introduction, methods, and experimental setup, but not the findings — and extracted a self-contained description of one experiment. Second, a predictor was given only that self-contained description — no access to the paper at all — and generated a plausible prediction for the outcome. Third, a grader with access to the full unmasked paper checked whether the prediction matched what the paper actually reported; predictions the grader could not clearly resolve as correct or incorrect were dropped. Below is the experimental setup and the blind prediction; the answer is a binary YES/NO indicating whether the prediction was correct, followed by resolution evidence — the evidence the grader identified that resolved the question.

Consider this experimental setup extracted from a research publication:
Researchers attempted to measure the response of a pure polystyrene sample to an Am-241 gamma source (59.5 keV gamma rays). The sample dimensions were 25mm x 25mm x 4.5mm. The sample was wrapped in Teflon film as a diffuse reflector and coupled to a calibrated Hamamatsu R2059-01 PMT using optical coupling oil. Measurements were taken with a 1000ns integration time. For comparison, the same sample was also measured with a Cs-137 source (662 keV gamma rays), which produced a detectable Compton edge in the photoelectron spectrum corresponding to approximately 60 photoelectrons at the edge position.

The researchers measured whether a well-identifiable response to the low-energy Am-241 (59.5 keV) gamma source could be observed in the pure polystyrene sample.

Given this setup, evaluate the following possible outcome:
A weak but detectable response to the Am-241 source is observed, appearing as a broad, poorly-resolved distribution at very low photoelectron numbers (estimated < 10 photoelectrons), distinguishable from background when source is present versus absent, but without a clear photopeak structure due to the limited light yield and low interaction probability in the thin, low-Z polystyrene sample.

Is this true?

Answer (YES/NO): NO